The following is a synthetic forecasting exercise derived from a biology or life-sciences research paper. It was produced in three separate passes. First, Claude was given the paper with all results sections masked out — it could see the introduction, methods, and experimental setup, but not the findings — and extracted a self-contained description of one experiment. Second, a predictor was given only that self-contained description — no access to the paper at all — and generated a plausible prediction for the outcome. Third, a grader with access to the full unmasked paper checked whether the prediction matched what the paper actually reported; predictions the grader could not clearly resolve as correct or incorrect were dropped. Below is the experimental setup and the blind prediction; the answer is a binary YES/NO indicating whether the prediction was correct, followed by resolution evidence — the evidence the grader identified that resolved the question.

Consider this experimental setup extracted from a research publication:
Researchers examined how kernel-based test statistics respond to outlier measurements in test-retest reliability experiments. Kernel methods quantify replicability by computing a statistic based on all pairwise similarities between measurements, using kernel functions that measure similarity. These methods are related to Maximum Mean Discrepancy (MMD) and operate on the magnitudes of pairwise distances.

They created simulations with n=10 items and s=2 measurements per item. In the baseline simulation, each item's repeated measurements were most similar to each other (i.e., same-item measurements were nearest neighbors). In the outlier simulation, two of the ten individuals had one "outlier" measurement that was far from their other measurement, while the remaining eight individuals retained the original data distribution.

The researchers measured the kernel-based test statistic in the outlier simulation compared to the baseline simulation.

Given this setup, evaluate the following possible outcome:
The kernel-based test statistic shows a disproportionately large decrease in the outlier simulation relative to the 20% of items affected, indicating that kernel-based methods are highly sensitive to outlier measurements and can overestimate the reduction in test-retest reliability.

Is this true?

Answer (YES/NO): YES